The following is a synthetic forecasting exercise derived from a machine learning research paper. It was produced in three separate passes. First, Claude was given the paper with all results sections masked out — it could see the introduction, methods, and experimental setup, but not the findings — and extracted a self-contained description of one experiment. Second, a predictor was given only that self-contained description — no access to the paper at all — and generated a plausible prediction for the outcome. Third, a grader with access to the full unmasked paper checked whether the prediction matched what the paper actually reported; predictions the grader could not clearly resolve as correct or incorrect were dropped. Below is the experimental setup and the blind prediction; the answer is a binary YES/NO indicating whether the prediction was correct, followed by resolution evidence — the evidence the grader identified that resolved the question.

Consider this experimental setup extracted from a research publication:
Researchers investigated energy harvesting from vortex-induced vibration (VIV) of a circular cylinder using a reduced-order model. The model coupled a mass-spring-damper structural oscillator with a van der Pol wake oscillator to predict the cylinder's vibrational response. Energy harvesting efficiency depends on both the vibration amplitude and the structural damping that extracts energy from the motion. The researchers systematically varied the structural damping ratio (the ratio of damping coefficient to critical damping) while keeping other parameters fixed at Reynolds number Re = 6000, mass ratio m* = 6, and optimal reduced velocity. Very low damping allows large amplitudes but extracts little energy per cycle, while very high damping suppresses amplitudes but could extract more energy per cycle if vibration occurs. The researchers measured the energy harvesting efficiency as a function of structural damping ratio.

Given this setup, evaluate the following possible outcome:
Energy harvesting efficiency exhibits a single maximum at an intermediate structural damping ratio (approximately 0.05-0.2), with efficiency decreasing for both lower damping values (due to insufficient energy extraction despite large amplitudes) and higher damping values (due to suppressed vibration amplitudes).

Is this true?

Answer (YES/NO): NO